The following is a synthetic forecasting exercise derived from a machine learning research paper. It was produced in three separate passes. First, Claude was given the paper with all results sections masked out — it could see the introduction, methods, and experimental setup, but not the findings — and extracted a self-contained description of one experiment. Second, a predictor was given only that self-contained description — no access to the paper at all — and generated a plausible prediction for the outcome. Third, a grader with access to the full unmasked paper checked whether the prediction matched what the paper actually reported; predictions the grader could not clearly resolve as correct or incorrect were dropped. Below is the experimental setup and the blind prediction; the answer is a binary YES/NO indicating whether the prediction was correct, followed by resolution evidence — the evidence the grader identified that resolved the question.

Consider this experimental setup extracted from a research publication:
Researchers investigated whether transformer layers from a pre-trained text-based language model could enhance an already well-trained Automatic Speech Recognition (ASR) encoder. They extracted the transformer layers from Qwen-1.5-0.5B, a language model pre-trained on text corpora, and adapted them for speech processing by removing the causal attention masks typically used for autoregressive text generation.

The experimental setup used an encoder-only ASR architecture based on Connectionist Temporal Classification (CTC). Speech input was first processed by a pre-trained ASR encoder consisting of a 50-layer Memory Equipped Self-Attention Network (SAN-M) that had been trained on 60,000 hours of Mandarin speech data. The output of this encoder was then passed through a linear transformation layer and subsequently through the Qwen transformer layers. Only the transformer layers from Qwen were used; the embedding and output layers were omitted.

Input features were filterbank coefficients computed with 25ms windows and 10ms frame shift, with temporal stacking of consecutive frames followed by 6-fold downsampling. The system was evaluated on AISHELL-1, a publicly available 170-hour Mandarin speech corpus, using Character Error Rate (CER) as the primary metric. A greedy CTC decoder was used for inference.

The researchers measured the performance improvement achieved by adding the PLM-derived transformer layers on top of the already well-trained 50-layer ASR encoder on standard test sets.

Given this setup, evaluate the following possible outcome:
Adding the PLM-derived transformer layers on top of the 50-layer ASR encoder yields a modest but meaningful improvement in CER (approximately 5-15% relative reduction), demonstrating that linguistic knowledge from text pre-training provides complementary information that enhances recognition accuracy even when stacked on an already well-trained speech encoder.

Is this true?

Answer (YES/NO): NO